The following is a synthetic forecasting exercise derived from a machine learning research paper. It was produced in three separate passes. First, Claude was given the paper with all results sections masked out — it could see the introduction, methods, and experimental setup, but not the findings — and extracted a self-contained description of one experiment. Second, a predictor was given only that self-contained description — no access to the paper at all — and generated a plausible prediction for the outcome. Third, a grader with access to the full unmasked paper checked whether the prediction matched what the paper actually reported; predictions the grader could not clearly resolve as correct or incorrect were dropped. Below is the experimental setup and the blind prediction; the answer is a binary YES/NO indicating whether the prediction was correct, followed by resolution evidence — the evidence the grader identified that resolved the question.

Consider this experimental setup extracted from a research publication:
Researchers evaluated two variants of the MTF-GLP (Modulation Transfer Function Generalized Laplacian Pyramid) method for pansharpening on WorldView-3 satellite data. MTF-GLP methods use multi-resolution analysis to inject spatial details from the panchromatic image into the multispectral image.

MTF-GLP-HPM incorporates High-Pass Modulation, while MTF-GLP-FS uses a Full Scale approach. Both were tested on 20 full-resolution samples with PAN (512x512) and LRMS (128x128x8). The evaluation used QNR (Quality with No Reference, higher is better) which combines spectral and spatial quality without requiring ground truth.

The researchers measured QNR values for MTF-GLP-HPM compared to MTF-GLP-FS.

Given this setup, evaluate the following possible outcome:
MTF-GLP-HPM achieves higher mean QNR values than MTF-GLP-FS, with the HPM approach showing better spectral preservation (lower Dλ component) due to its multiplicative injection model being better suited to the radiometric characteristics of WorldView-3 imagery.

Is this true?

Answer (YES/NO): NO